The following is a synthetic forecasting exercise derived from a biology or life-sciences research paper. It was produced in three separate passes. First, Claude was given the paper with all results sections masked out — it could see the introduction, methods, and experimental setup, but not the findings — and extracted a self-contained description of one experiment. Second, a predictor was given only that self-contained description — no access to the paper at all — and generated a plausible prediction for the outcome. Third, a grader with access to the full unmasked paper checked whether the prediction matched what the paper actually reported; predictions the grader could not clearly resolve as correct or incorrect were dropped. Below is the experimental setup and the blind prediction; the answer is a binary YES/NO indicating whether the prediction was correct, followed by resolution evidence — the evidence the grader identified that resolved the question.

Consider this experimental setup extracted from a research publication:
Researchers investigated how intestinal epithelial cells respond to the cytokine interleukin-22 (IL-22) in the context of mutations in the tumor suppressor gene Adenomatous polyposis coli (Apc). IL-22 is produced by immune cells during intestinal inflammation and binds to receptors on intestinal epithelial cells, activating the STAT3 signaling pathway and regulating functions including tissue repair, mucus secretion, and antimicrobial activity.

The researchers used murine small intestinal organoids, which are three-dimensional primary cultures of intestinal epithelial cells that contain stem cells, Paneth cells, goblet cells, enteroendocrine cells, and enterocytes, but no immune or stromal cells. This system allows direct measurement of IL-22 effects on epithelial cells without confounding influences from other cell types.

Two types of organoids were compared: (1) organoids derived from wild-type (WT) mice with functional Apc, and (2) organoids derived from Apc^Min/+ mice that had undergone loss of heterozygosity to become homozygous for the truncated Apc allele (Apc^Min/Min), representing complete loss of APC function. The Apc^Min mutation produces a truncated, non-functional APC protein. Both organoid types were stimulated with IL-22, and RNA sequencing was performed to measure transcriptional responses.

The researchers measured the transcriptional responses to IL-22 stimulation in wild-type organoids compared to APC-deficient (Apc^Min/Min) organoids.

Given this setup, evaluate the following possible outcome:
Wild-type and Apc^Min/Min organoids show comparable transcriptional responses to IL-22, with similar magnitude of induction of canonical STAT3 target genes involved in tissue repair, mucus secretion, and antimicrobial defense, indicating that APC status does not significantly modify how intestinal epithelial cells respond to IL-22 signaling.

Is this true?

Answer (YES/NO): NO